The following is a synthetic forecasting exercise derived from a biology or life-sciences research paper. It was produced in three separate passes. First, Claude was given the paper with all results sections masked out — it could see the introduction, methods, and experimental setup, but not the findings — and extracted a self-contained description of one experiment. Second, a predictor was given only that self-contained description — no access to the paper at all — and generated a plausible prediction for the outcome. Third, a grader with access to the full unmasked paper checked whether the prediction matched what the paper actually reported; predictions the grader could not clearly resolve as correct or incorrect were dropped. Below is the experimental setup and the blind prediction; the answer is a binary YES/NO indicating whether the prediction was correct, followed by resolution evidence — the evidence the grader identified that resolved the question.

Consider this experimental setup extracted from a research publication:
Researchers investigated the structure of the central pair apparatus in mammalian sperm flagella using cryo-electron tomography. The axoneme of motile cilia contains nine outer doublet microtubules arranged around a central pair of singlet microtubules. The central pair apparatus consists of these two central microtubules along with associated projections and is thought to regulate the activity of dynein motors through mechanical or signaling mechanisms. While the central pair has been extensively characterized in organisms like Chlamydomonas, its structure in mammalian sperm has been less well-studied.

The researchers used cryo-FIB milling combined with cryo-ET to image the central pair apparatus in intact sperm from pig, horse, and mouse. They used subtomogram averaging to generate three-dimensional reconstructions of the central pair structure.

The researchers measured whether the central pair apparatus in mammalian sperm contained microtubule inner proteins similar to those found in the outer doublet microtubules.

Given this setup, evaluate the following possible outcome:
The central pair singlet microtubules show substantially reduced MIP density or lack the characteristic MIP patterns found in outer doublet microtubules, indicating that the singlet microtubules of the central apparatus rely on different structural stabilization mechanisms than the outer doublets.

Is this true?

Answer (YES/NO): NO